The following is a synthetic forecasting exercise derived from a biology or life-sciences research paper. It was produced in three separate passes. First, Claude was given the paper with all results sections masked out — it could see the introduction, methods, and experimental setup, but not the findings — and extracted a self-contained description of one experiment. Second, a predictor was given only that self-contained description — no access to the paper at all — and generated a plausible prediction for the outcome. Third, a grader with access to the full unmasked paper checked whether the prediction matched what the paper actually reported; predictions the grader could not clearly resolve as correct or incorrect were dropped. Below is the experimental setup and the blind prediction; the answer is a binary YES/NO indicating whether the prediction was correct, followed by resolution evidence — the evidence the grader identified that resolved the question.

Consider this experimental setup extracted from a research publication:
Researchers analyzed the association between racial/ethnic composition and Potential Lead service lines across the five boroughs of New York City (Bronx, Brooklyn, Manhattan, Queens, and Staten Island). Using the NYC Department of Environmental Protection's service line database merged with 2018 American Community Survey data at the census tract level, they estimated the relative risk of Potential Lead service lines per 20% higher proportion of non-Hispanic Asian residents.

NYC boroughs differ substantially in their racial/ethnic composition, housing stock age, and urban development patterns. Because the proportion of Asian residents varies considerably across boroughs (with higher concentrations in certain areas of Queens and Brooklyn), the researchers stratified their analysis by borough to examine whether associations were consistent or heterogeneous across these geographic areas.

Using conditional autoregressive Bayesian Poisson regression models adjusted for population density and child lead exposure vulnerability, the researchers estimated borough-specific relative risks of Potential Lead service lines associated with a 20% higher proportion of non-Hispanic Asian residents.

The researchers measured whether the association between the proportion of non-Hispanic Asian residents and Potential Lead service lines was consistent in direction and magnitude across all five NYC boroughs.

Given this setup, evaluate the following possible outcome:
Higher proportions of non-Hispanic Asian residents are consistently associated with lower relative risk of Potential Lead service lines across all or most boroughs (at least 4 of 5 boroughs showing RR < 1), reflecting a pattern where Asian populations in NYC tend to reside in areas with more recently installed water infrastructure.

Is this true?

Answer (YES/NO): NO